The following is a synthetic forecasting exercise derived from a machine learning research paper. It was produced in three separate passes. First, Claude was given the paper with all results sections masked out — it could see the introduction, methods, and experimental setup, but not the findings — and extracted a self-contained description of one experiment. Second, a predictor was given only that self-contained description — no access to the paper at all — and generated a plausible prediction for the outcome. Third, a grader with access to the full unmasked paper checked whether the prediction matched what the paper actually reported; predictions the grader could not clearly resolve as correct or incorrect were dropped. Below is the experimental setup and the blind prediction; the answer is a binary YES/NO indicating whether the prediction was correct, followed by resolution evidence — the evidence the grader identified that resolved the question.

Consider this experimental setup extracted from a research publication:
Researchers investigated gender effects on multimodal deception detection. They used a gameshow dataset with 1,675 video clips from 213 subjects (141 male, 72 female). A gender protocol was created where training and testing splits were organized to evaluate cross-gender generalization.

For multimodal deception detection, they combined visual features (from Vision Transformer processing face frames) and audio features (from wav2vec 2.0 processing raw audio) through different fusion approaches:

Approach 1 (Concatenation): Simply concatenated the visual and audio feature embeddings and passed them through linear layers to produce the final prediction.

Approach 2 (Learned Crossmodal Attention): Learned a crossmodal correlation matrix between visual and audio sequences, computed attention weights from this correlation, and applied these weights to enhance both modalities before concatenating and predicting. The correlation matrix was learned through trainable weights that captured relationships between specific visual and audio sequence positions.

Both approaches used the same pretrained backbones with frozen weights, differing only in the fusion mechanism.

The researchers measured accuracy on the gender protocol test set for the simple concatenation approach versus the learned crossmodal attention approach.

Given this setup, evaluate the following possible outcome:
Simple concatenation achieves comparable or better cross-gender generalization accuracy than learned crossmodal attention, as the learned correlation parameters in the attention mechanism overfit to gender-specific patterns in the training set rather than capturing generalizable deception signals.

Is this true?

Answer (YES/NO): YES